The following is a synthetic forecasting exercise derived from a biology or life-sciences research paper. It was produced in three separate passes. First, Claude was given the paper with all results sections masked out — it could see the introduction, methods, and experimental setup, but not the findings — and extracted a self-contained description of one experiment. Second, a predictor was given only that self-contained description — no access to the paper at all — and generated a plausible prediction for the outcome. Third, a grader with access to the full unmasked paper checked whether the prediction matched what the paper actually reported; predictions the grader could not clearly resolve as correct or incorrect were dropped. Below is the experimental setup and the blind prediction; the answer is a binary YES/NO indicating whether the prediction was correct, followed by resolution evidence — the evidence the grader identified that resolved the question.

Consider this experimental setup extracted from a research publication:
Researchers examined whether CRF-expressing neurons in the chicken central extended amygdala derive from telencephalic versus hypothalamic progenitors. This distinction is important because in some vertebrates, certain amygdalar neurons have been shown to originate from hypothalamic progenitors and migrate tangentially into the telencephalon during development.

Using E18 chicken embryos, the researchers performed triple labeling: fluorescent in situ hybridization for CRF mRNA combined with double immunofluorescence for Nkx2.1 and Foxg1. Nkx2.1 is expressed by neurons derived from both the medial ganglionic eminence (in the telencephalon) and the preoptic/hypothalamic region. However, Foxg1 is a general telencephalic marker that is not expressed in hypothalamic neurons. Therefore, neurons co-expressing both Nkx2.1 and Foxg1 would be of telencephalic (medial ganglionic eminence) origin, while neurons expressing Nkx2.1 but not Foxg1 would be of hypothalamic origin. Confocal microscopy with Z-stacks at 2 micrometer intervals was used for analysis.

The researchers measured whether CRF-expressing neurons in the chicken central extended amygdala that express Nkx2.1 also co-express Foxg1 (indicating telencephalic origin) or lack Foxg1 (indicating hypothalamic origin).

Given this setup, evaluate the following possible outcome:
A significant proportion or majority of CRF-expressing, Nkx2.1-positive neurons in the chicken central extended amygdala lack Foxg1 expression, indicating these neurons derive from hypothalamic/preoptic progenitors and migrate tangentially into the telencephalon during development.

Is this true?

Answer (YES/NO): NO